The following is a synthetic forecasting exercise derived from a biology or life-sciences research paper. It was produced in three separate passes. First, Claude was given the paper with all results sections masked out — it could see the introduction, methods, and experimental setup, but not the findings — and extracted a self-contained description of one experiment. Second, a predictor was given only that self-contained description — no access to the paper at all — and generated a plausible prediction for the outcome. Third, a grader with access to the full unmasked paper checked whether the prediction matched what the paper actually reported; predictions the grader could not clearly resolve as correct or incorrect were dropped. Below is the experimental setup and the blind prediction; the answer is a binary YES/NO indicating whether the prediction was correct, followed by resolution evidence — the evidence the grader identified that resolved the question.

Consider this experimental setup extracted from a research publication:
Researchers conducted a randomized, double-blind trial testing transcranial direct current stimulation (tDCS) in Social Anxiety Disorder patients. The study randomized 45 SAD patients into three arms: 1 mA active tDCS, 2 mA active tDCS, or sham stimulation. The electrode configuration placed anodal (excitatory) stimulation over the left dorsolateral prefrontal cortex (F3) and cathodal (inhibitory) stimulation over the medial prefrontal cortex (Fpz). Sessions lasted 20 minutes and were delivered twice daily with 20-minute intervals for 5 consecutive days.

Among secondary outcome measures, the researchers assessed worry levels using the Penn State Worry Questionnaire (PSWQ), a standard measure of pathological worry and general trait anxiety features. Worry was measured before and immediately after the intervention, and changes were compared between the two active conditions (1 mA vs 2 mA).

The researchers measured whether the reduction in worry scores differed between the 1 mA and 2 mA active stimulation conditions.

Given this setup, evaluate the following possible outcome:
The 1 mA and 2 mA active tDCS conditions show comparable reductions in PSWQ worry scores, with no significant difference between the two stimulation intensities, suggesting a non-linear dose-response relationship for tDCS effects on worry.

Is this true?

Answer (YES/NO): NO